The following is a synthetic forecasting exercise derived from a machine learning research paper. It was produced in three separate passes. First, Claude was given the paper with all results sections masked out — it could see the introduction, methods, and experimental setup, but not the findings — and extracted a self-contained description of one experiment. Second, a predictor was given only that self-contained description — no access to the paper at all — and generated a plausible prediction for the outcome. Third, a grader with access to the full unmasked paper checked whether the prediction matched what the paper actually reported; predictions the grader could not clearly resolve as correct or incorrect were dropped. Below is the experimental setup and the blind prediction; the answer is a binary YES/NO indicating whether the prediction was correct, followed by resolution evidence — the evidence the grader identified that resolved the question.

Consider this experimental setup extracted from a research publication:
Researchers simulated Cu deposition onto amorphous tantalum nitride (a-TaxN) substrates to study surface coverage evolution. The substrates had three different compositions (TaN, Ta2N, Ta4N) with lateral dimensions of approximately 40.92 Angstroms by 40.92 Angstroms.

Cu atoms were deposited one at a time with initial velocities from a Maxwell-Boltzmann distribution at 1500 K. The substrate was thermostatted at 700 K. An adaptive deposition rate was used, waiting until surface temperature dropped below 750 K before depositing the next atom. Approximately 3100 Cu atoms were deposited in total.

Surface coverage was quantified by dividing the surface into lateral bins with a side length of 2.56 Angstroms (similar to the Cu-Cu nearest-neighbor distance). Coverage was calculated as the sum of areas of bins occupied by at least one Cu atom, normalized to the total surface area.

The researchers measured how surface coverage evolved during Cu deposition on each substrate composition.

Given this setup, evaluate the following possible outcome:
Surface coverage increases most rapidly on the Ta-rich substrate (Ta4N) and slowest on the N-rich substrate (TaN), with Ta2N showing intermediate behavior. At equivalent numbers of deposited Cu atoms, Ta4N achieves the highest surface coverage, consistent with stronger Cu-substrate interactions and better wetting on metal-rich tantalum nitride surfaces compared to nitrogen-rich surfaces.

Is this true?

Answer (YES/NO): YES